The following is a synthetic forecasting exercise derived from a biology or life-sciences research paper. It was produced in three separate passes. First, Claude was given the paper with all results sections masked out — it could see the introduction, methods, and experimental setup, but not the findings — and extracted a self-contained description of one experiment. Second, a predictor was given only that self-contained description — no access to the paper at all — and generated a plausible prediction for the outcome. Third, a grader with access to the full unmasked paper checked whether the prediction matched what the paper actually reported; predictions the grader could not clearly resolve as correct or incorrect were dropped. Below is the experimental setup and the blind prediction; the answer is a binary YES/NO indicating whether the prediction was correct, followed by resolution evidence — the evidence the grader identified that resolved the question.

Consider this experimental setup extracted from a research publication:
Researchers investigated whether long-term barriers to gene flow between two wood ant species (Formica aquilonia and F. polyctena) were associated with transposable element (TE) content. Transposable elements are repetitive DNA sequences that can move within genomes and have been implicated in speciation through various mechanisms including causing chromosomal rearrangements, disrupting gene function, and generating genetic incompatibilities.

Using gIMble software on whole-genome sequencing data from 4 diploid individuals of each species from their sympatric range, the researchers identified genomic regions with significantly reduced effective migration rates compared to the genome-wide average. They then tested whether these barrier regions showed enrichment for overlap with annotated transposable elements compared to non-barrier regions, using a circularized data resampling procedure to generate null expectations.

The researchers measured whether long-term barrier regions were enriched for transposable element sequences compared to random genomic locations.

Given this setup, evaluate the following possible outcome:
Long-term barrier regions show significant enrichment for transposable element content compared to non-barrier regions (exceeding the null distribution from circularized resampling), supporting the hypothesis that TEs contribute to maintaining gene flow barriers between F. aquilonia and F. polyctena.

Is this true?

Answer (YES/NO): NO